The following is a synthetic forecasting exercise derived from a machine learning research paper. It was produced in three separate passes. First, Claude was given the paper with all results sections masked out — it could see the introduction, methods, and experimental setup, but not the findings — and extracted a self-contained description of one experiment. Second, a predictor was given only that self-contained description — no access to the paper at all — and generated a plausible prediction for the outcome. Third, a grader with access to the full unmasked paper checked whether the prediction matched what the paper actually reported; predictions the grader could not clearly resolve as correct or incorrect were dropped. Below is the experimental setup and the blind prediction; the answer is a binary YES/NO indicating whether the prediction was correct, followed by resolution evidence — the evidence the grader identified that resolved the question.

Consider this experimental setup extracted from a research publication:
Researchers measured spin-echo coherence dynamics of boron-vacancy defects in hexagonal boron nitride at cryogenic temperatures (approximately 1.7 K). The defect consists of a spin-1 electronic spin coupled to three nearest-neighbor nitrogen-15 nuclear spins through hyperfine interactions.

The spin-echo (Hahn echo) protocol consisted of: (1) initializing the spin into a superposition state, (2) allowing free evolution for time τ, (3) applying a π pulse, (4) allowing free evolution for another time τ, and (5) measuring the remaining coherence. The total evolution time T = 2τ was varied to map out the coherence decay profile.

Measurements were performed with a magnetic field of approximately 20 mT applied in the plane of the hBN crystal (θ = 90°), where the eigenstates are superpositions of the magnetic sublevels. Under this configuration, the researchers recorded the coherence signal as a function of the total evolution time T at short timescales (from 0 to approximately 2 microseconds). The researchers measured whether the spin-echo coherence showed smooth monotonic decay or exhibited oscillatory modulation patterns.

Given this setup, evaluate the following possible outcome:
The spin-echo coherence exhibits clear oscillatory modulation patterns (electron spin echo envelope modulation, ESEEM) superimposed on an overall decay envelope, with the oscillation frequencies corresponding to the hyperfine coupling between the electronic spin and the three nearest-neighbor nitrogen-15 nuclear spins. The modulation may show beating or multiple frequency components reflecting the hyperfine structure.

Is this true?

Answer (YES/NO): YES